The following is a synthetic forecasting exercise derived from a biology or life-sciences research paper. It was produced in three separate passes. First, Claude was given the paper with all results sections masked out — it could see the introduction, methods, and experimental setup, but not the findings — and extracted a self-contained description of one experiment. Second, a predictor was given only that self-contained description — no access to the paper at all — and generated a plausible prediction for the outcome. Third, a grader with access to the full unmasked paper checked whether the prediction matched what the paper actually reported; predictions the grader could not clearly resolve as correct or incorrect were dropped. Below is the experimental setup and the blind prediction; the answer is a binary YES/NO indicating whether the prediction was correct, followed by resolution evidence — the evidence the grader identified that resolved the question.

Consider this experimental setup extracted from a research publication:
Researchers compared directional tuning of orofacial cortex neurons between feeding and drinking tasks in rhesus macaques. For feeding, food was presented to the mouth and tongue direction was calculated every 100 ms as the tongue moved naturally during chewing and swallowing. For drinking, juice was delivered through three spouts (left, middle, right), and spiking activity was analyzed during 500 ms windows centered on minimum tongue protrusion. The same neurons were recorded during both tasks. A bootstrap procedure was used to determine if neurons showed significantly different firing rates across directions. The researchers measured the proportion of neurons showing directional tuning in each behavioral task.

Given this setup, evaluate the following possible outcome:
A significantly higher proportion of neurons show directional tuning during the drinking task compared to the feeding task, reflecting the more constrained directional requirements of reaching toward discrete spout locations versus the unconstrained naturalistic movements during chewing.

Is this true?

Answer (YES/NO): NO